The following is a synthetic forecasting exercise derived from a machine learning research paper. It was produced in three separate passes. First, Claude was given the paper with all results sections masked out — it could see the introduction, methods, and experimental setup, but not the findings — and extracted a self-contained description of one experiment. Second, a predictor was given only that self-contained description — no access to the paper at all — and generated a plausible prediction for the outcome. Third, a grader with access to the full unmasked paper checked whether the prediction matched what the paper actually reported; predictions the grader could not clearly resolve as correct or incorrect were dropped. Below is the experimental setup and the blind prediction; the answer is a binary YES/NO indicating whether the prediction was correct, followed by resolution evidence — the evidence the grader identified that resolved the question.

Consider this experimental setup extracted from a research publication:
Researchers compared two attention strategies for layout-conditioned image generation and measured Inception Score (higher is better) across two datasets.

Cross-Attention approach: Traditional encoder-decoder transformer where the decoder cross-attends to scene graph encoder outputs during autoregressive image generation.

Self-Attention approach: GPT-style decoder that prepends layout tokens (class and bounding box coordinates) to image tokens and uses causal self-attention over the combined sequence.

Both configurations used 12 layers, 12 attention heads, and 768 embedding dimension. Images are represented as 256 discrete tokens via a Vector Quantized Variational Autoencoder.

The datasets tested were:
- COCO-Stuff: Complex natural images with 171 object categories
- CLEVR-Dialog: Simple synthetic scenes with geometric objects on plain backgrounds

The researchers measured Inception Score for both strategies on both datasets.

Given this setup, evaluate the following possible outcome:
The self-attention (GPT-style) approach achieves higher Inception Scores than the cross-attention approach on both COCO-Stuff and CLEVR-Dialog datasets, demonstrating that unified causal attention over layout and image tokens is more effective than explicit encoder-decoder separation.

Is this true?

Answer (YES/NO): YES